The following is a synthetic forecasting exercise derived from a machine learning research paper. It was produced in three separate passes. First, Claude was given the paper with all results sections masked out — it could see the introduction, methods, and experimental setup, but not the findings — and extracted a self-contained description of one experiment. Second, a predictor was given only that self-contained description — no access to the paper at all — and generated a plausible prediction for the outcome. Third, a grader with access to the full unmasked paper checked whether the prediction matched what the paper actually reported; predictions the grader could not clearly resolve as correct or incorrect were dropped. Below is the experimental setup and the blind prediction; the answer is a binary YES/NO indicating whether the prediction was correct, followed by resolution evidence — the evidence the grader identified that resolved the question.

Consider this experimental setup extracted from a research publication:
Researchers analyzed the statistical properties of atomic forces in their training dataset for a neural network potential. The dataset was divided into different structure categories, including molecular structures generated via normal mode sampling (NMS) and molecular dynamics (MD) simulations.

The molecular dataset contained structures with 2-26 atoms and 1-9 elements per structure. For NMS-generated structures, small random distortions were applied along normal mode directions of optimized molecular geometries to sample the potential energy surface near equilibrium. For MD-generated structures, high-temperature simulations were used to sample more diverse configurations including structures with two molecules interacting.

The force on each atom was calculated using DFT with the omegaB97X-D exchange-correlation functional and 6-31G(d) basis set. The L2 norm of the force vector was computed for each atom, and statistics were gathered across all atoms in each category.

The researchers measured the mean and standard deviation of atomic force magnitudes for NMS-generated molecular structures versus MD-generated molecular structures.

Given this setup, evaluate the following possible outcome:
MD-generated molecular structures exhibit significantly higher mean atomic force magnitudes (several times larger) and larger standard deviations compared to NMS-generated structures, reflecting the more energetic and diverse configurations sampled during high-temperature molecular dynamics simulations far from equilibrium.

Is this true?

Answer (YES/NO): NO